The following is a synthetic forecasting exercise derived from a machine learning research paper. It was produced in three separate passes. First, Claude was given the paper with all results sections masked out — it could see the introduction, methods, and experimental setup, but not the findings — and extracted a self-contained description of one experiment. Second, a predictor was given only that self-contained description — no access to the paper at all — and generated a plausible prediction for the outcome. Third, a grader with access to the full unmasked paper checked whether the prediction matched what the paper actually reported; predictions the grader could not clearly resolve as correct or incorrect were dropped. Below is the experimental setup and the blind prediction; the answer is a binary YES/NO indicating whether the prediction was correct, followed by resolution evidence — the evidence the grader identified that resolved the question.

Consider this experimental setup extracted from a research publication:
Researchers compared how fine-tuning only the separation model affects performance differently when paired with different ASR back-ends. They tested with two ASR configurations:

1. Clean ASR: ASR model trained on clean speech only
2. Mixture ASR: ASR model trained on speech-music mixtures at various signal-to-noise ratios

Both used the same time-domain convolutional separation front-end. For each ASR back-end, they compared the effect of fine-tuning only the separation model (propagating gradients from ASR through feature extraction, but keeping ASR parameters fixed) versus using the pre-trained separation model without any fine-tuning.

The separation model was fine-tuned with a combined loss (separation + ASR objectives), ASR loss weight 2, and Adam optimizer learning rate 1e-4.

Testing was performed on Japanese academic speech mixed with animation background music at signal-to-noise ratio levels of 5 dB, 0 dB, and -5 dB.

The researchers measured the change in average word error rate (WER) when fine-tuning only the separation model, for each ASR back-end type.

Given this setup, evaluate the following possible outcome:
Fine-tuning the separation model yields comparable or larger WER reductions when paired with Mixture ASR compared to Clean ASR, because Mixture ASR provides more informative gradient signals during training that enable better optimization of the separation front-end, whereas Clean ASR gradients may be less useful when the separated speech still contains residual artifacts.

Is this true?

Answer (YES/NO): NO